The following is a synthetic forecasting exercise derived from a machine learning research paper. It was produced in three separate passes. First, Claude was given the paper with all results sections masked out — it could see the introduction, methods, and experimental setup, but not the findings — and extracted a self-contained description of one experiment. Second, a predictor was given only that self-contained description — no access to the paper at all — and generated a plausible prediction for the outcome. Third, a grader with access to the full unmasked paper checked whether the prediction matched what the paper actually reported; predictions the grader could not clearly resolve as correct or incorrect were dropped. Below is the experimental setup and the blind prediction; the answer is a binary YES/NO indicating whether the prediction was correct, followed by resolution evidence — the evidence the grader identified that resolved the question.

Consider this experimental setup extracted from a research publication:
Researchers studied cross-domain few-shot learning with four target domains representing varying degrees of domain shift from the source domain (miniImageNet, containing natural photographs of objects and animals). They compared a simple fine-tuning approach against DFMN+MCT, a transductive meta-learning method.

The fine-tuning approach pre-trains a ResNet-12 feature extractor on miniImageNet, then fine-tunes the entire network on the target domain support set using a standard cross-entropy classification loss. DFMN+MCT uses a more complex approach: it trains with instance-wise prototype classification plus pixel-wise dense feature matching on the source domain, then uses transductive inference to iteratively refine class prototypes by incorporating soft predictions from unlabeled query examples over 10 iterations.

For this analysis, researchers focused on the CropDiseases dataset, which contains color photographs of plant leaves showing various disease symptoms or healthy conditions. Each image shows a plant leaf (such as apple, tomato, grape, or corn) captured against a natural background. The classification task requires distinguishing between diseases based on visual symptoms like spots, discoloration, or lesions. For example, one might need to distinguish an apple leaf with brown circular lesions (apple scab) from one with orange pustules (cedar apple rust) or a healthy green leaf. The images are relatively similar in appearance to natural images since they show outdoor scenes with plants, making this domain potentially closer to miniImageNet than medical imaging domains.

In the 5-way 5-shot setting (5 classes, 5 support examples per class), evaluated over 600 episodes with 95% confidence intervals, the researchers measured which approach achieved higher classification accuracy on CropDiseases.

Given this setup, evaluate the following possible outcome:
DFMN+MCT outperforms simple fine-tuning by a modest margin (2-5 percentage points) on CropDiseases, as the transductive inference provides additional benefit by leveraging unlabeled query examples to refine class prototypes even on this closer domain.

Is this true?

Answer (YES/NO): YES